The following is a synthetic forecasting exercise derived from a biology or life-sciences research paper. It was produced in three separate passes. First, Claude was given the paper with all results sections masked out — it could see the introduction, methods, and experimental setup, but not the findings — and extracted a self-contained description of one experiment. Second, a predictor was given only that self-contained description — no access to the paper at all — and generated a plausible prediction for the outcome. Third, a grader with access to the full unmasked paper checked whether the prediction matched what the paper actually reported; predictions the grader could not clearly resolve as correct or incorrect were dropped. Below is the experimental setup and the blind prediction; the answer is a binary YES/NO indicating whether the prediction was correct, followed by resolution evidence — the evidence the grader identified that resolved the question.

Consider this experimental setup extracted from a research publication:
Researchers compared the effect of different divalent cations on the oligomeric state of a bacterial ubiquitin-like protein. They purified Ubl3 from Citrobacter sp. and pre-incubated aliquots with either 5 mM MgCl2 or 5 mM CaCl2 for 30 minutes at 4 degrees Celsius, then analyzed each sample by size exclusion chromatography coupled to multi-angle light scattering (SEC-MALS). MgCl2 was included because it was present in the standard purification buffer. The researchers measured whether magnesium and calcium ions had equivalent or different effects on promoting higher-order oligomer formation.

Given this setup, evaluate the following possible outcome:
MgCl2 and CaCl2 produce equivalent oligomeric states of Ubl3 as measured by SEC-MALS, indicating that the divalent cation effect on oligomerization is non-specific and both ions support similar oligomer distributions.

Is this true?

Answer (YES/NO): NO